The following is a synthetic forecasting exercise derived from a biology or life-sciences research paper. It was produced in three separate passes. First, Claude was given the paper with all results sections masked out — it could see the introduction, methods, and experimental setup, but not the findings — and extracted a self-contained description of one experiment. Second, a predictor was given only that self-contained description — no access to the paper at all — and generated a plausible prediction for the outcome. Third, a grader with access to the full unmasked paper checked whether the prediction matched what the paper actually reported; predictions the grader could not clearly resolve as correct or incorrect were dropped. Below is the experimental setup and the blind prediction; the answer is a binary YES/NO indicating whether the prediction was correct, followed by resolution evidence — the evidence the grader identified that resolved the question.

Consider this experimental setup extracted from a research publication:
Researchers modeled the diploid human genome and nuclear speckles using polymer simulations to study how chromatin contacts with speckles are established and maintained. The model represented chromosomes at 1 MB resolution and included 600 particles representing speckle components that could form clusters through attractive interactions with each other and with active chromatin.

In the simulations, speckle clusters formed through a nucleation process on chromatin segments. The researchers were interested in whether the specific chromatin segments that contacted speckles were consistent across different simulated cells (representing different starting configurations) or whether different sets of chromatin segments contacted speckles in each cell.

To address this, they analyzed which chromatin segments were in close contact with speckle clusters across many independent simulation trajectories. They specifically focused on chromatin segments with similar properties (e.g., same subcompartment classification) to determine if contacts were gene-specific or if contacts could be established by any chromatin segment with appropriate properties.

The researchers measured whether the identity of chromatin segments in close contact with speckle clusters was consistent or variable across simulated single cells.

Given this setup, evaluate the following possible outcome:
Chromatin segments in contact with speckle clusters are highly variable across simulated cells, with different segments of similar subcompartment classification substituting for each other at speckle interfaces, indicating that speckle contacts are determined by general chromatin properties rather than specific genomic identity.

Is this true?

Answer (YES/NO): YES